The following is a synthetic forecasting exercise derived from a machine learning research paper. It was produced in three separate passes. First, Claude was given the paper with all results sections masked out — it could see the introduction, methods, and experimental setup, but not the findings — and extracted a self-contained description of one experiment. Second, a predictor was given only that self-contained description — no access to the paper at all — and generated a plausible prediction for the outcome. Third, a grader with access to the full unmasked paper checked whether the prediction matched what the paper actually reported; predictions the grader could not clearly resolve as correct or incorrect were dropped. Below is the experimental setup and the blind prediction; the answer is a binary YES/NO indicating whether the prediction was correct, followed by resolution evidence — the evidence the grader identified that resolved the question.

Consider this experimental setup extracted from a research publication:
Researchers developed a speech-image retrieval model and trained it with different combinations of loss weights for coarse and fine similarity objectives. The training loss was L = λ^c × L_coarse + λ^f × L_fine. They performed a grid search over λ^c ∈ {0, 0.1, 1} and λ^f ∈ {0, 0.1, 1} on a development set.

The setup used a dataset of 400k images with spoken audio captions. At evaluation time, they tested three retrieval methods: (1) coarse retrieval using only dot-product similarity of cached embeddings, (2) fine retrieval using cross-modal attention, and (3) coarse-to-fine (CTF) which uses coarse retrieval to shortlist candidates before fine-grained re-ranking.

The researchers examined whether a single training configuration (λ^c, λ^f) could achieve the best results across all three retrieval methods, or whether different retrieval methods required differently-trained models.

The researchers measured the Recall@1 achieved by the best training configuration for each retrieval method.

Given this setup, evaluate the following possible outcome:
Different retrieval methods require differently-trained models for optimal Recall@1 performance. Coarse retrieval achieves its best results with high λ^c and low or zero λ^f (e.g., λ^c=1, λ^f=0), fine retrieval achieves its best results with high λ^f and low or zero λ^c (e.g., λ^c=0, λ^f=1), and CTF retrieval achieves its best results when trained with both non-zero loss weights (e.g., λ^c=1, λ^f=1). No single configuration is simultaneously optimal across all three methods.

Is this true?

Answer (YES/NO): NO